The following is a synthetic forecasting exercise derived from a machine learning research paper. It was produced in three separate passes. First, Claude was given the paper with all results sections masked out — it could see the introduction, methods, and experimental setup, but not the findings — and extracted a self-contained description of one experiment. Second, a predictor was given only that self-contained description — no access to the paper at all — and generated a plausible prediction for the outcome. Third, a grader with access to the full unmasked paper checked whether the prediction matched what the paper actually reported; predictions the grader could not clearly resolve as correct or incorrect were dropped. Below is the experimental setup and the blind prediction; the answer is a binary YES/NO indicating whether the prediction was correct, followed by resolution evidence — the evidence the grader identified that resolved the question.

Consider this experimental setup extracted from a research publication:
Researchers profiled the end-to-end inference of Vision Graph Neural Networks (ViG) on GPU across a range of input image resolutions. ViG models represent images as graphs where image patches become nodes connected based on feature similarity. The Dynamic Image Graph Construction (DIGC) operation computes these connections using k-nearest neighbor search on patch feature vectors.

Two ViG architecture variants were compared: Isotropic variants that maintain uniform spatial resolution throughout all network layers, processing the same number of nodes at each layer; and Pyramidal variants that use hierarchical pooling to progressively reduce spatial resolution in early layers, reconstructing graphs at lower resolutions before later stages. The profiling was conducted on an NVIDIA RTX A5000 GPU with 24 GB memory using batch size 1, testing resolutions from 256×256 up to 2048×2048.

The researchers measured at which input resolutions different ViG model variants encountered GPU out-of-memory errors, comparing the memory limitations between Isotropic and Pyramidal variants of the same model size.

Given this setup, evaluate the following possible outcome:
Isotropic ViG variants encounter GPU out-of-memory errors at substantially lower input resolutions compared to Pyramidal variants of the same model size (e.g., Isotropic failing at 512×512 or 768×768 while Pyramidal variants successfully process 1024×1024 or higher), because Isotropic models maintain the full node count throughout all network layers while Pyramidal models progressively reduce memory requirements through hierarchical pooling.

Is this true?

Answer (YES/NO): NO